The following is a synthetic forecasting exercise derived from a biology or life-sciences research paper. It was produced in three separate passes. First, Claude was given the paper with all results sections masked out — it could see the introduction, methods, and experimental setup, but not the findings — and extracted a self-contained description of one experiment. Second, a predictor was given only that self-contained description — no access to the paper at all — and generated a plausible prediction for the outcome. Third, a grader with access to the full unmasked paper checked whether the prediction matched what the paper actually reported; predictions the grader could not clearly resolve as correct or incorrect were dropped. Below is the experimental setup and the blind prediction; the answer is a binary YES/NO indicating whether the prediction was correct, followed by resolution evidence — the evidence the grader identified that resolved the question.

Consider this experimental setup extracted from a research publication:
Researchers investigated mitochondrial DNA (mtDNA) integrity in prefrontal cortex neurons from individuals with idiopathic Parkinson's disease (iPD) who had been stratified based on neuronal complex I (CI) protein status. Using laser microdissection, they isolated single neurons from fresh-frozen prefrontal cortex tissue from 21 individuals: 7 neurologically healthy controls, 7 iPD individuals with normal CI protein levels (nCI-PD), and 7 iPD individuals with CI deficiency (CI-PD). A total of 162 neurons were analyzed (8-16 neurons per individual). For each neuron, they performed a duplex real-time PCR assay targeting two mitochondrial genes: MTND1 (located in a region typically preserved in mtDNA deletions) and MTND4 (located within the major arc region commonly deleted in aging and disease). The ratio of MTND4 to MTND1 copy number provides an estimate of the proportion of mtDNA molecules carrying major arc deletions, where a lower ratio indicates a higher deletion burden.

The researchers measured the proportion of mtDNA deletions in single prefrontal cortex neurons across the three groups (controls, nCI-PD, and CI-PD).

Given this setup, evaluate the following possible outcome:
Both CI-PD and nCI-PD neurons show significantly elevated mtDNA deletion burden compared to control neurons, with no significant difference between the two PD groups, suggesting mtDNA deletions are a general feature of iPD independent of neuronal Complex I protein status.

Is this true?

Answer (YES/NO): NO